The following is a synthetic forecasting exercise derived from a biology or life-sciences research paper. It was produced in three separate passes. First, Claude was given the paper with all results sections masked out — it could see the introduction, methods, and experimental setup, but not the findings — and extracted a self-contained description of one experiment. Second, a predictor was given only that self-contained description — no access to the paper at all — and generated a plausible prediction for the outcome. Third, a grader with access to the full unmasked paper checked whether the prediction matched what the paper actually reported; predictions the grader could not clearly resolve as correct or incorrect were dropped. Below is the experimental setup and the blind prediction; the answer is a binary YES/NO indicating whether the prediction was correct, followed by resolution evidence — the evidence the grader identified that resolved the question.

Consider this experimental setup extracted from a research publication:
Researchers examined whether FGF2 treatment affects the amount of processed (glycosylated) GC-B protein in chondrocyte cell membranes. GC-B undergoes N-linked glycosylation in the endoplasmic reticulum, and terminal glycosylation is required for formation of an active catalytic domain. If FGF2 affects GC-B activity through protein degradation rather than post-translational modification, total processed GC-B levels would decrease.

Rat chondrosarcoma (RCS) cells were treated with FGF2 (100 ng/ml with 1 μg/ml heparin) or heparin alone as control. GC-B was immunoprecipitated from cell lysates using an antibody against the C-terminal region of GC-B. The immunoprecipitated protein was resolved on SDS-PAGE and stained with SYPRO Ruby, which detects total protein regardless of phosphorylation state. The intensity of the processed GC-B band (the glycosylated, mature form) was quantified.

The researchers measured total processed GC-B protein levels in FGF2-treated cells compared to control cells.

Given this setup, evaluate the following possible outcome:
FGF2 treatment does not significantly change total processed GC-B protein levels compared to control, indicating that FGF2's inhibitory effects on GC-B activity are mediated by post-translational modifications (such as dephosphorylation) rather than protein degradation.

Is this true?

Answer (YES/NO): YES